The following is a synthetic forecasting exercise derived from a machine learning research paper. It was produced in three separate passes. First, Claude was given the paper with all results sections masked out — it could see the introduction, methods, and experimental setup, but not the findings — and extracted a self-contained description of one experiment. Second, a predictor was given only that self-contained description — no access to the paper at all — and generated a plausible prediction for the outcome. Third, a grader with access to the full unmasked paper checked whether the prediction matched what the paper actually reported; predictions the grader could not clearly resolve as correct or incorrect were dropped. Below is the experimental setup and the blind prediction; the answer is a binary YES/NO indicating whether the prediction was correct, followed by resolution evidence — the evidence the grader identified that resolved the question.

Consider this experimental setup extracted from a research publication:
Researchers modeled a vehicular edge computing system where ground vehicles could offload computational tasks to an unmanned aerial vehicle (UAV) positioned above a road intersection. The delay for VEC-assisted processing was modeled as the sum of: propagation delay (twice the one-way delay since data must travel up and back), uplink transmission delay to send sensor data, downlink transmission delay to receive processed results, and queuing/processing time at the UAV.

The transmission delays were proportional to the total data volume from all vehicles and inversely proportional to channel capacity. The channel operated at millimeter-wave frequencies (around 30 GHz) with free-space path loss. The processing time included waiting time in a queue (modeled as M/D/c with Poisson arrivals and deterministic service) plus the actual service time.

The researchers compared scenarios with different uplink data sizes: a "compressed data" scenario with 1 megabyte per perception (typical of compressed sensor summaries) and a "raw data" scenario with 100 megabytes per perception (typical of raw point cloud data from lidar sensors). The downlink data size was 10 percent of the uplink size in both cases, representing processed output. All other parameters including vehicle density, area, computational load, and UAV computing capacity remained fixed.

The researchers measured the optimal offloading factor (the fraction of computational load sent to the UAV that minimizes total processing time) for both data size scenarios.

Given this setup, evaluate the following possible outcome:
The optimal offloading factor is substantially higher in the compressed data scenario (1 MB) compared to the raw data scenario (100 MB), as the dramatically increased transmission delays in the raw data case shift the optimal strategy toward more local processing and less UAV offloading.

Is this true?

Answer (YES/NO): NO